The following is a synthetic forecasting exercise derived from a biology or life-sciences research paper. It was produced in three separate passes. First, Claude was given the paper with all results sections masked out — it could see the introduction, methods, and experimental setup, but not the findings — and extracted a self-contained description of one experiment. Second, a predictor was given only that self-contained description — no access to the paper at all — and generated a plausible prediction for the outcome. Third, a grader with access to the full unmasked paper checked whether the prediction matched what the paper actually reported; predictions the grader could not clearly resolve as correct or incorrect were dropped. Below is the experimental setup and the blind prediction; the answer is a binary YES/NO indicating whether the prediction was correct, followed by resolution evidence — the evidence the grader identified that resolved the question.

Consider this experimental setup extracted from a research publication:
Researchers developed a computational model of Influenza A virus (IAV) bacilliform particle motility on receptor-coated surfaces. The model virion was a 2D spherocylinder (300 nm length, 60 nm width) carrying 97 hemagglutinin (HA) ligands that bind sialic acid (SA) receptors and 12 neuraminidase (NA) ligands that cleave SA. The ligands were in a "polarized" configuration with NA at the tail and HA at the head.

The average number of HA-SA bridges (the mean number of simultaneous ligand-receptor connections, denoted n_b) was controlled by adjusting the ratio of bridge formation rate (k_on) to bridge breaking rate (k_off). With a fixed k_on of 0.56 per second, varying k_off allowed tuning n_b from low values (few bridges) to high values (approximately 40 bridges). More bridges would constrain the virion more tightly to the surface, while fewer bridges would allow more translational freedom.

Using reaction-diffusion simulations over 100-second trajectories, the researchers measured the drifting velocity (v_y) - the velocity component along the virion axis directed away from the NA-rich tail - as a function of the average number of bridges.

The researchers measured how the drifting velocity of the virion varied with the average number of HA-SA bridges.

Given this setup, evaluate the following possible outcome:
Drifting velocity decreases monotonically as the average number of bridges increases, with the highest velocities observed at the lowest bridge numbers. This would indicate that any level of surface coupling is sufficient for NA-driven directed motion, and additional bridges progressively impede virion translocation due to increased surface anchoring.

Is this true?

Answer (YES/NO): YES